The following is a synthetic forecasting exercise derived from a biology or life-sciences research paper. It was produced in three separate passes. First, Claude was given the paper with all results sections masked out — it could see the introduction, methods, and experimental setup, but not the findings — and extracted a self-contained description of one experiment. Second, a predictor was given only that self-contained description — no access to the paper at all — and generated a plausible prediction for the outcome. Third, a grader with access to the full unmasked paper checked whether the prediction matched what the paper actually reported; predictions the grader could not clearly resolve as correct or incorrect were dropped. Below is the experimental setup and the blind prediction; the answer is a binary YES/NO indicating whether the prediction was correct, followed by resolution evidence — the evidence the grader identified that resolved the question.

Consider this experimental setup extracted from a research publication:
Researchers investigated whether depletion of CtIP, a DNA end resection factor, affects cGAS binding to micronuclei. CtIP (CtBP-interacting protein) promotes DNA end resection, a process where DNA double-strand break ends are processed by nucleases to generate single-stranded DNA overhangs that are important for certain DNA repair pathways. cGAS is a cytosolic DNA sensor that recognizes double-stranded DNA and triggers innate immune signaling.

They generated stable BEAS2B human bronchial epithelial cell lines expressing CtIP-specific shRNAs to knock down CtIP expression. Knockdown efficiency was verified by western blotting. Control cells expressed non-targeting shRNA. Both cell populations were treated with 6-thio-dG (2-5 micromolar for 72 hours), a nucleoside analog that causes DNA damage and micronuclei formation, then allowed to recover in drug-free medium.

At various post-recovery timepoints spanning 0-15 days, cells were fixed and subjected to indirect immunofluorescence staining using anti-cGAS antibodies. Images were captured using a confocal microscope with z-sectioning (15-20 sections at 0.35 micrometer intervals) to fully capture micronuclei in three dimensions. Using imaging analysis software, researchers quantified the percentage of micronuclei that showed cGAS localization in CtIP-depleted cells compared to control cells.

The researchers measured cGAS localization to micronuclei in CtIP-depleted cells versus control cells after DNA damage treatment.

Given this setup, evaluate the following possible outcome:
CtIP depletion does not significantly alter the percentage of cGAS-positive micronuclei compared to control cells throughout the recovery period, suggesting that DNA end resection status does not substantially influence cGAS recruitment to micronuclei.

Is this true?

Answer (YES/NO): NO